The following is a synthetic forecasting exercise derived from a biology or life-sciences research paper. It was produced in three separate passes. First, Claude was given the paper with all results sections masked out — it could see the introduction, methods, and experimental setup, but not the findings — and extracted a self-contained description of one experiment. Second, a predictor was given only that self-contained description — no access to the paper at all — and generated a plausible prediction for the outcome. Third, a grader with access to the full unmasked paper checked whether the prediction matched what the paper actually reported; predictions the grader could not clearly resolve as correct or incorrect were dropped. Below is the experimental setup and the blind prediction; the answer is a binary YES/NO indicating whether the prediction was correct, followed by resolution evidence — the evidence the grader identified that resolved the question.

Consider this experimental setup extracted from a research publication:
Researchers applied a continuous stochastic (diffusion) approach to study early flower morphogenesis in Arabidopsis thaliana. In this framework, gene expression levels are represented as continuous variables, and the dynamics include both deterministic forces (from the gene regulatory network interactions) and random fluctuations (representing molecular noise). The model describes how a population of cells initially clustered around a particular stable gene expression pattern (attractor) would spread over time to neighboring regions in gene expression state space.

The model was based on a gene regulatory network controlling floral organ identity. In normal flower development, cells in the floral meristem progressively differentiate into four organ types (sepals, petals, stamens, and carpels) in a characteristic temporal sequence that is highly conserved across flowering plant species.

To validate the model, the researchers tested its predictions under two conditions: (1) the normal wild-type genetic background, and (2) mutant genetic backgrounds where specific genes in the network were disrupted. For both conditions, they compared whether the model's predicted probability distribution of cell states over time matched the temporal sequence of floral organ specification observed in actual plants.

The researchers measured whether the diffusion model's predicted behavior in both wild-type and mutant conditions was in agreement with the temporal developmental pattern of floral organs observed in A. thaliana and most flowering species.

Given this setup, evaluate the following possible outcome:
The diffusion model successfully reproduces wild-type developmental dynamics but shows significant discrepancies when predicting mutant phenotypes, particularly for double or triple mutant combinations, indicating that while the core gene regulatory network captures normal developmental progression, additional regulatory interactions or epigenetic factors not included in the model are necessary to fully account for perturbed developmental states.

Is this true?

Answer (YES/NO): NO